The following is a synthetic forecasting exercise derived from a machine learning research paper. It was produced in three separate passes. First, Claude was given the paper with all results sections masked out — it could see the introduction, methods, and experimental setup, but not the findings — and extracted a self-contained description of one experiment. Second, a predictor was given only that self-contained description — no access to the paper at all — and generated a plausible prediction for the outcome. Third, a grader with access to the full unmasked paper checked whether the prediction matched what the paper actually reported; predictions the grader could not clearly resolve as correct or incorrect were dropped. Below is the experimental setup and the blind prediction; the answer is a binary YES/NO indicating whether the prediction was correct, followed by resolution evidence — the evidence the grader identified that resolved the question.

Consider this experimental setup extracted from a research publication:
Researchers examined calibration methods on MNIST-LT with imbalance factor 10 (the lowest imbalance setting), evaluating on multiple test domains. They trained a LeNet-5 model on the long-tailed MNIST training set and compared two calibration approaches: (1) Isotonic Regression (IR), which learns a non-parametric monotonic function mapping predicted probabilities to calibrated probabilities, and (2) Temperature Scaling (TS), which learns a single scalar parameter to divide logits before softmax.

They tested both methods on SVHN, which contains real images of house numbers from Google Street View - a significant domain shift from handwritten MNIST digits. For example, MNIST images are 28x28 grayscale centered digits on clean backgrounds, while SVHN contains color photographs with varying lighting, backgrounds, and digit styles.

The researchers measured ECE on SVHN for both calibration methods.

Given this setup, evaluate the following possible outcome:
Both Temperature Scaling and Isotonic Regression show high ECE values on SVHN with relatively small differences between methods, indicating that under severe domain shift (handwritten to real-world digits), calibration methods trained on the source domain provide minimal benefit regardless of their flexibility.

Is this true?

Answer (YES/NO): NO